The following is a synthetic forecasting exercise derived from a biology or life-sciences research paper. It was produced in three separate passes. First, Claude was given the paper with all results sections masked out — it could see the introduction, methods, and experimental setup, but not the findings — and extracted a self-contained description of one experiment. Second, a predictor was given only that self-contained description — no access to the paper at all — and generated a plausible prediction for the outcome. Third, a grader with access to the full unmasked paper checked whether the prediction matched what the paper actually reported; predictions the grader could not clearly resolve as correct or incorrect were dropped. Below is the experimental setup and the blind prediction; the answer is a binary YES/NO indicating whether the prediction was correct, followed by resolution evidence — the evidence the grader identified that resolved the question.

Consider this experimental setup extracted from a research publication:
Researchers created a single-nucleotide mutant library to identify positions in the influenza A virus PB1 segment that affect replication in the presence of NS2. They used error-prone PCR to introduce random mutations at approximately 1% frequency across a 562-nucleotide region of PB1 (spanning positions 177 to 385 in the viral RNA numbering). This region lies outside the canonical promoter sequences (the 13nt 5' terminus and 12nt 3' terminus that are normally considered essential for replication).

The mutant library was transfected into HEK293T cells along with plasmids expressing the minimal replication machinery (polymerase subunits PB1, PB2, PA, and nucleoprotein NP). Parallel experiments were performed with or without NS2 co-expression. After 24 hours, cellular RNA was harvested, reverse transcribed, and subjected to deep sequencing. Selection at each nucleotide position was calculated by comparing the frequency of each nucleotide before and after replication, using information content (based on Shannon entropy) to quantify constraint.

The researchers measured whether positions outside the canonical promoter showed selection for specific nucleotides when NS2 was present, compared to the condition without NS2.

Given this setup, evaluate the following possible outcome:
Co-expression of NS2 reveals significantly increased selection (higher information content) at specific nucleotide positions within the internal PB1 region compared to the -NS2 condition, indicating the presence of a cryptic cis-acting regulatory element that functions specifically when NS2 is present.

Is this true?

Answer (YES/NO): YES